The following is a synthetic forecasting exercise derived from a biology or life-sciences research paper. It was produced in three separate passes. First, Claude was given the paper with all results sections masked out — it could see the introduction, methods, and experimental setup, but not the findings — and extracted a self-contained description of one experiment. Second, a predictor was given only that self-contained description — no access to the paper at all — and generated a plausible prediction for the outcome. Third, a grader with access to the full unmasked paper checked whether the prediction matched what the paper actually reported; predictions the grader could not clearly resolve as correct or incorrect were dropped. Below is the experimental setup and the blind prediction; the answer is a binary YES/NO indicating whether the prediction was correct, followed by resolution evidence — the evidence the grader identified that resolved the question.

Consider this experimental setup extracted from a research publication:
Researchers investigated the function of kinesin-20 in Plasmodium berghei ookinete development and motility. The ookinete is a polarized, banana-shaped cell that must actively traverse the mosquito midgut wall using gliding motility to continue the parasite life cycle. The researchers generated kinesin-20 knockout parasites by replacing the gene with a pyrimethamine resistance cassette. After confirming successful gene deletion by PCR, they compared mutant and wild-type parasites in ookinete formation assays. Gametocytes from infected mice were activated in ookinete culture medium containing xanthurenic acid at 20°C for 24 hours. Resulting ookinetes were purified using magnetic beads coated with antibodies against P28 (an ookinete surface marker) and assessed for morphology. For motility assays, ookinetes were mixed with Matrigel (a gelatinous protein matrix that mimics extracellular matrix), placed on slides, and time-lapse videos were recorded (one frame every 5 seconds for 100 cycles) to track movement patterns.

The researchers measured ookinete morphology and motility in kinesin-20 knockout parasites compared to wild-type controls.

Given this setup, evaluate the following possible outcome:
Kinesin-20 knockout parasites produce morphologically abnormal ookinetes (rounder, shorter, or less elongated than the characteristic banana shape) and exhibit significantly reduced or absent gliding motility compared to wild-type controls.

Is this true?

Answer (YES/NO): YES